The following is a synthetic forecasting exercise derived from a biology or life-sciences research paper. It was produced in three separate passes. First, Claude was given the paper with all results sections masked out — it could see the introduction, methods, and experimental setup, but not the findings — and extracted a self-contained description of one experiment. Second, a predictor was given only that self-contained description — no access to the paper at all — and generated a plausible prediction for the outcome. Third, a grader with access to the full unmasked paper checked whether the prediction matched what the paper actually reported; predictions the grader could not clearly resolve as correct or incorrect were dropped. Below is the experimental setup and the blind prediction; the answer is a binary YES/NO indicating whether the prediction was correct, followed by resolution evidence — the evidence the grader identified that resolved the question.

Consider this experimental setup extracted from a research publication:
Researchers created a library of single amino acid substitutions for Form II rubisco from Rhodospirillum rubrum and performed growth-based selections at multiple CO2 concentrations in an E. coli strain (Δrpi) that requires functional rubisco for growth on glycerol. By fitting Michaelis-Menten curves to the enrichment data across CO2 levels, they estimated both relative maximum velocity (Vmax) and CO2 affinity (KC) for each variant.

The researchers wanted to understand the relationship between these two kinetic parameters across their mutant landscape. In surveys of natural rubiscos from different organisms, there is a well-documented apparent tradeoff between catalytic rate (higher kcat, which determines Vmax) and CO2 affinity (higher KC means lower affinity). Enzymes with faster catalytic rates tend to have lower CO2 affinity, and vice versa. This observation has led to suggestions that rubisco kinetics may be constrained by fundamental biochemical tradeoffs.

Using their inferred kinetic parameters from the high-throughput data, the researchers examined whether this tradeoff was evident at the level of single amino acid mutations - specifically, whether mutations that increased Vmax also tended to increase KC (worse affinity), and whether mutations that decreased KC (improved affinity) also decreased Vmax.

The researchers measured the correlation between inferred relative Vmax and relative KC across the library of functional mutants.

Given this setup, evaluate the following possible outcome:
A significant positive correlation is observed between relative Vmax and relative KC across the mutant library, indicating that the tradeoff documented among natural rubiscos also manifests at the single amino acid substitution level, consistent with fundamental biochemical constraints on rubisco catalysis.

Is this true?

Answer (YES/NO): NO